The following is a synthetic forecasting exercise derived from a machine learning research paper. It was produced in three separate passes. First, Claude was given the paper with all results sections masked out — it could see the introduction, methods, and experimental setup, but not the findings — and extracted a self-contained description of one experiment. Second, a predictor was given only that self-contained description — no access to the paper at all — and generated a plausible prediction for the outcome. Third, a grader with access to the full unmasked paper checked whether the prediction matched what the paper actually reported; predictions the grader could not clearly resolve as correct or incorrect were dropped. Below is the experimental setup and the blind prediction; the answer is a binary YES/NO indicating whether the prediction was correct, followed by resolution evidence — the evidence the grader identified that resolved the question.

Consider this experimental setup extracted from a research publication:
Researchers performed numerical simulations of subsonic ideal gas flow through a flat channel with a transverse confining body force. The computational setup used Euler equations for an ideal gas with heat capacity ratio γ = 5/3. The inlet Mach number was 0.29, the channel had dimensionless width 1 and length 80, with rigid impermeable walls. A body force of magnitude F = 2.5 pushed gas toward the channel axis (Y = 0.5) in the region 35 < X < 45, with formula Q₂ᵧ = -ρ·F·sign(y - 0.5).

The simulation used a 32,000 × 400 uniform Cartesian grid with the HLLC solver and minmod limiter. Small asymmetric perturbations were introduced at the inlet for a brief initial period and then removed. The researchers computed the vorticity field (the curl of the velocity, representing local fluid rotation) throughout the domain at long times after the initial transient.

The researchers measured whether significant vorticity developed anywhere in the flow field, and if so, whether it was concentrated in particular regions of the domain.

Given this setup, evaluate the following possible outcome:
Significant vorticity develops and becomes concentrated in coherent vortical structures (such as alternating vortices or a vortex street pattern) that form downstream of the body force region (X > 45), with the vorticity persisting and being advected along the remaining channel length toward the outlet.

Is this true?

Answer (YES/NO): NO